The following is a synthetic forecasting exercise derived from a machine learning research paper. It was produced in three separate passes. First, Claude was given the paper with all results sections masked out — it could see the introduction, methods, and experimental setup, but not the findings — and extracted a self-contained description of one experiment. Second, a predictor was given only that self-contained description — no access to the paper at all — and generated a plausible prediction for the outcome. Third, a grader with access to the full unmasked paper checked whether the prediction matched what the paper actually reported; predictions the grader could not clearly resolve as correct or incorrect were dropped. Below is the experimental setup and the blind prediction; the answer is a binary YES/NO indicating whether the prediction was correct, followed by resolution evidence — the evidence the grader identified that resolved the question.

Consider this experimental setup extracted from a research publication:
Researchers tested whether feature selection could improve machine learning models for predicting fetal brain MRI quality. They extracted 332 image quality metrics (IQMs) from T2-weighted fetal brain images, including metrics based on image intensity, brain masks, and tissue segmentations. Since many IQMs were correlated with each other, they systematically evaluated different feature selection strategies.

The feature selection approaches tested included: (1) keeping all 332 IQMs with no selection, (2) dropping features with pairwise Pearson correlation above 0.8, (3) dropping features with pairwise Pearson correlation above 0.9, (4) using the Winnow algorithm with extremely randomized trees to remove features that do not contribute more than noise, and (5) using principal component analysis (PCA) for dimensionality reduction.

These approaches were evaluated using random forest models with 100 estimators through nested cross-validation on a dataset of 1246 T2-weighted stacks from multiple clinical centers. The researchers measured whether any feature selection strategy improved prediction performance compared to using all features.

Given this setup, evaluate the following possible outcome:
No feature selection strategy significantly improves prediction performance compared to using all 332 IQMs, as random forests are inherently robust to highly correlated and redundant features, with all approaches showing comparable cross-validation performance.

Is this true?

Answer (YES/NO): YES